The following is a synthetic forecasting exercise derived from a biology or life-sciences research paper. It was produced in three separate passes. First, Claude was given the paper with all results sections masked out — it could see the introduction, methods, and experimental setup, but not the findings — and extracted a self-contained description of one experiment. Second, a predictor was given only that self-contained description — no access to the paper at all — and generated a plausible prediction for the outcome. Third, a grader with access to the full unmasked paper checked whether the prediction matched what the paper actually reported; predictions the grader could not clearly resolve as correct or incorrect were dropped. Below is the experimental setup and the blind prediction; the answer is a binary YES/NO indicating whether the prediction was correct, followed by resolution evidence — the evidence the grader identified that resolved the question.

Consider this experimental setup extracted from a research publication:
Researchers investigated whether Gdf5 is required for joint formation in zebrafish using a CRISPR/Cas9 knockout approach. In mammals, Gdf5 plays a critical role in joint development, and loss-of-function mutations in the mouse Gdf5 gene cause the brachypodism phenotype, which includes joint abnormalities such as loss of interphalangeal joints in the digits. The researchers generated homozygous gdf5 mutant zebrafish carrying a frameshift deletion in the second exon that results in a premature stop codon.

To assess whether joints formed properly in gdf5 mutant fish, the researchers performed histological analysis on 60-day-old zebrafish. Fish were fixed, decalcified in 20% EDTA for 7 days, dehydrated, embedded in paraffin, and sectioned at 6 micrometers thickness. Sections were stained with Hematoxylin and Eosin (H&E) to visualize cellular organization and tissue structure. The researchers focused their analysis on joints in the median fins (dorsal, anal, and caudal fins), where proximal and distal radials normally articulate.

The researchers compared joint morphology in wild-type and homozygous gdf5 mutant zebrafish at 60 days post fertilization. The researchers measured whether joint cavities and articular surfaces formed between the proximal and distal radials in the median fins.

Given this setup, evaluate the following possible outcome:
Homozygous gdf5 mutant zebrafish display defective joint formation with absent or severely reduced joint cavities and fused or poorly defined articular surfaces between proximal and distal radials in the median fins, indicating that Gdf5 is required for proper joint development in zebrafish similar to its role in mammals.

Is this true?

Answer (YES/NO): NO